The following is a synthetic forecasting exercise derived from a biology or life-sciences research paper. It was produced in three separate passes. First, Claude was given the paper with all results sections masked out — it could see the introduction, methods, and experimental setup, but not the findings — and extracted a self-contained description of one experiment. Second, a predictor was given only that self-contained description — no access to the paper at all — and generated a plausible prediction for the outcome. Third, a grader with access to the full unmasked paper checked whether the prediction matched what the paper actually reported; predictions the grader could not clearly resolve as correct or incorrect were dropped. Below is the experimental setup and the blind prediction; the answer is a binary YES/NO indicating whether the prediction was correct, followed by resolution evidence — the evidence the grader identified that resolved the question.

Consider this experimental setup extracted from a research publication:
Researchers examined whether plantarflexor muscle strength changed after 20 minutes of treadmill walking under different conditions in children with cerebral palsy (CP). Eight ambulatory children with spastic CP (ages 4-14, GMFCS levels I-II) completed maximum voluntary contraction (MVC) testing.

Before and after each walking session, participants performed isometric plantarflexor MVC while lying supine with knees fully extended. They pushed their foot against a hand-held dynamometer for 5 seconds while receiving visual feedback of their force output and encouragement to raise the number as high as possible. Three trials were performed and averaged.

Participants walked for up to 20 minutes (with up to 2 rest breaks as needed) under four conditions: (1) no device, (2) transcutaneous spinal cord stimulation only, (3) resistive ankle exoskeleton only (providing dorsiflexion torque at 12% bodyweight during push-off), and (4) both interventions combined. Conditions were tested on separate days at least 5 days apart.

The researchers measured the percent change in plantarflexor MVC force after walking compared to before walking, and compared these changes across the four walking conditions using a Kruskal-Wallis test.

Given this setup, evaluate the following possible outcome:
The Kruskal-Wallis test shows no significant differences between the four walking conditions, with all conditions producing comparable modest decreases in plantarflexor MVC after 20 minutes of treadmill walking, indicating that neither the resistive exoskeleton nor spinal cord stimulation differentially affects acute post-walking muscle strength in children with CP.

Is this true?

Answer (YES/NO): NO